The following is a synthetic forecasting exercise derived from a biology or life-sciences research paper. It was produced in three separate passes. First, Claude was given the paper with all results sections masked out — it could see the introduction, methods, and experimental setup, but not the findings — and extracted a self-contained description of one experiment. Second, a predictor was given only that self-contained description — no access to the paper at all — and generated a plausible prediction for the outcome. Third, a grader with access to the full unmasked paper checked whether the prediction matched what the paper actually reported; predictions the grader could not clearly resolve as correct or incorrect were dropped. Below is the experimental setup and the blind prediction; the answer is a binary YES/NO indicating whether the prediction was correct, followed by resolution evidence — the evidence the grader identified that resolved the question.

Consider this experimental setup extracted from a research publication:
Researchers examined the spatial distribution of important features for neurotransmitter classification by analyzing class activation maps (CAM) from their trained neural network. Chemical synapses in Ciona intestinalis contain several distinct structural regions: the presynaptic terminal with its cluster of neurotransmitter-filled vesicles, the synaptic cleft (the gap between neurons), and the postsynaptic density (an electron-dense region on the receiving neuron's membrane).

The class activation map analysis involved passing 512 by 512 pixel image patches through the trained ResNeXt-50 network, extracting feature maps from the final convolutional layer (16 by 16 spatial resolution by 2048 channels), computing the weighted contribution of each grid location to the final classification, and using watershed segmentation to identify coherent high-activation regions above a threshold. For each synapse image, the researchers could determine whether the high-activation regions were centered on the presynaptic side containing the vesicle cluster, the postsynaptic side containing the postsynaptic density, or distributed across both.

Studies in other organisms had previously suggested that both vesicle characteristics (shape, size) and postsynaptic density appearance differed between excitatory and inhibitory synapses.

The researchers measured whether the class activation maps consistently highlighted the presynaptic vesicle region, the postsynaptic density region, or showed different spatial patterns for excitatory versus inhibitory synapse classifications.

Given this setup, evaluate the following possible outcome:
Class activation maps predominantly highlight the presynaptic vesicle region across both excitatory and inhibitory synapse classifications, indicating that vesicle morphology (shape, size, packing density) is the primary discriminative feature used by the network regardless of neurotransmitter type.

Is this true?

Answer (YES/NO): NO